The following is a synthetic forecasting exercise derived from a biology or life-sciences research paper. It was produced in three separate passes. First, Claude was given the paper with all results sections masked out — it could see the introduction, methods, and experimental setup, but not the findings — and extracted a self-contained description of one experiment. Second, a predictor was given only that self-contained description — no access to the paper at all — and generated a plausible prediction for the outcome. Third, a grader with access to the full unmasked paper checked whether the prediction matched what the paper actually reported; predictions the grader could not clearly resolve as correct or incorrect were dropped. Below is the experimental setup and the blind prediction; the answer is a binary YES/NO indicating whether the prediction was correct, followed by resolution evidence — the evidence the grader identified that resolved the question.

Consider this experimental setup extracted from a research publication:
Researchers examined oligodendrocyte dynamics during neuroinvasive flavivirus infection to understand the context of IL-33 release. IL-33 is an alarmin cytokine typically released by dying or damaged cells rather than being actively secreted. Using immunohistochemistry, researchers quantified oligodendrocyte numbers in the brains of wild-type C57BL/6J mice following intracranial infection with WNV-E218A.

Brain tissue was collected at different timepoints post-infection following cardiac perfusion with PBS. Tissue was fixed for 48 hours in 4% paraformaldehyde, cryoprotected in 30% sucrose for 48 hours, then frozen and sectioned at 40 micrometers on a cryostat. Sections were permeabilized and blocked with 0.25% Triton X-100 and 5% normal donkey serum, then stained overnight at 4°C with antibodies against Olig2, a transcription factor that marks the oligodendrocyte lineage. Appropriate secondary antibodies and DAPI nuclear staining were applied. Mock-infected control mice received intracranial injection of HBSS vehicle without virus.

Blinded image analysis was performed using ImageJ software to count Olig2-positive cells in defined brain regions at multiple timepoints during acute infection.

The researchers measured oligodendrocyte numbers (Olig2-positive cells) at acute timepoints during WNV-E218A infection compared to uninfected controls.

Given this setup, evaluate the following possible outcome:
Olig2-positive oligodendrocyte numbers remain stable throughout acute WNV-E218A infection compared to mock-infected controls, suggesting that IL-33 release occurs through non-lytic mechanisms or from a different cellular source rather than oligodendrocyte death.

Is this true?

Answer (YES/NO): NO